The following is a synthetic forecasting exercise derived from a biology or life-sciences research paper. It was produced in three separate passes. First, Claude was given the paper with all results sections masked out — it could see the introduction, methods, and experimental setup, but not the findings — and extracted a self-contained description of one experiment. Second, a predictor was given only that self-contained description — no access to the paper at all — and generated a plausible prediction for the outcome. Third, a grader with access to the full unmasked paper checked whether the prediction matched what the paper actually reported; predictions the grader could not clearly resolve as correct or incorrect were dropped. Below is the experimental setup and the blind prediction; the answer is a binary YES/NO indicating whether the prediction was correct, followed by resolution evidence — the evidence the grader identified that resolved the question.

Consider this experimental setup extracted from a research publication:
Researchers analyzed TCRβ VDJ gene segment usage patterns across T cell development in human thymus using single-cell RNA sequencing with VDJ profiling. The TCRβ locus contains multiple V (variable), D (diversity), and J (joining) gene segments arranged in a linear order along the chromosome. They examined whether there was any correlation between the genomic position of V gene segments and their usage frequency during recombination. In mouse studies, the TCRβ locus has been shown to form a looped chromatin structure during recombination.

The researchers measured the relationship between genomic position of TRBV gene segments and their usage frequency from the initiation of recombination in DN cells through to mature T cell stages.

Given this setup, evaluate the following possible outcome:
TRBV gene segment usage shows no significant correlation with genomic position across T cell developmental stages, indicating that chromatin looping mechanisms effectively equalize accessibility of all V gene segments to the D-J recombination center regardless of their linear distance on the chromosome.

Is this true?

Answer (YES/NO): NO